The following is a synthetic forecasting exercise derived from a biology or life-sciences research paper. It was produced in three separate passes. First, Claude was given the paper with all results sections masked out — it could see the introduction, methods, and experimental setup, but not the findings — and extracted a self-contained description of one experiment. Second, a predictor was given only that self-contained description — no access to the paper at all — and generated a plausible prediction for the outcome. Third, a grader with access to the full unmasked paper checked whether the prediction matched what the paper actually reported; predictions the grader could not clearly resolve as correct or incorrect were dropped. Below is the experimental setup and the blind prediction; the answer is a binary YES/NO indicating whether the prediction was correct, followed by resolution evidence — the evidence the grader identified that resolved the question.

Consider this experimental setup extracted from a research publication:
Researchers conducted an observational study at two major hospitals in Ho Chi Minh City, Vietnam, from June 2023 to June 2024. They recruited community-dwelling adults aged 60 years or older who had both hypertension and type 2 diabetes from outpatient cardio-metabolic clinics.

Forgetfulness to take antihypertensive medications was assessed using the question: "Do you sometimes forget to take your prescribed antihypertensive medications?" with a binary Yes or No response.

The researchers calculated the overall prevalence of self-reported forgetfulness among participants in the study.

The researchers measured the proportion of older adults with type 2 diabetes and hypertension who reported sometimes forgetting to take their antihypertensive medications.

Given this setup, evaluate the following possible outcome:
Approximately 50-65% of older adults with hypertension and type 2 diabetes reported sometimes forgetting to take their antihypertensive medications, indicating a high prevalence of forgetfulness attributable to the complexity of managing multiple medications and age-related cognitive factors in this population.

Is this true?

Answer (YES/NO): NO